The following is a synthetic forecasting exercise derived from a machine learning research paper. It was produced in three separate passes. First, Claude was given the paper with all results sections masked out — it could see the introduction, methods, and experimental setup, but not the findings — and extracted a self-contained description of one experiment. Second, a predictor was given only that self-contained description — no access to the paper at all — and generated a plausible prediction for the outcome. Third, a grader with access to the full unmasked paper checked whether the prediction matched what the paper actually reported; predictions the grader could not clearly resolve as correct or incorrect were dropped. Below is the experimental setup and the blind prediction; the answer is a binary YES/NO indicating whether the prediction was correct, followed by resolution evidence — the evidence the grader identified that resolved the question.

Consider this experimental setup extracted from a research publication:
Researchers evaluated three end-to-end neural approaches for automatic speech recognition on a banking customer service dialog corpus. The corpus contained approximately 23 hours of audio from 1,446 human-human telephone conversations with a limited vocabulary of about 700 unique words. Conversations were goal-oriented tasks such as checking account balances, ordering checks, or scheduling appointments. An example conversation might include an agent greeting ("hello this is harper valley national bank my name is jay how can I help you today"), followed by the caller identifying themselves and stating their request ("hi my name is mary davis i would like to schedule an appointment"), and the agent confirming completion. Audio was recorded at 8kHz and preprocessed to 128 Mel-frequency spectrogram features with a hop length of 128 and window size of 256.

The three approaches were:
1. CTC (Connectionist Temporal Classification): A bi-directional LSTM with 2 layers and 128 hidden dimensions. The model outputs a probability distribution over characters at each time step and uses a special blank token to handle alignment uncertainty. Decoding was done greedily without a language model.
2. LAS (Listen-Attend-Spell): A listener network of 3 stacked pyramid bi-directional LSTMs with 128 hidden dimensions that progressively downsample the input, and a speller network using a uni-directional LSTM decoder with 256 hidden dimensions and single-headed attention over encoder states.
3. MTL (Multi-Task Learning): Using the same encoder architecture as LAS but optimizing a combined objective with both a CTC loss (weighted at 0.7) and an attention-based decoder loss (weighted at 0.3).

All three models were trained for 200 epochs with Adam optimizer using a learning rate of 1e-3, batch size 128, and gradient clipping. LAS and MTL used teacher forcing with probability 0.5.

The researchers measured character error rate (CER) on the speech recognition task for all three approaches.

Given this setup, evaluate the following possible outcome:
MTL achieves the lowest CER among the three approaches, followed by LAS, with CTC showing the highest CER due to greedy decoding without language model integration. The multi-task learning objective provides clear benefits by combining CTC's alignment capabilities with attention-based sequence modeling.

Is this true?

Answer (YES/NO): NO